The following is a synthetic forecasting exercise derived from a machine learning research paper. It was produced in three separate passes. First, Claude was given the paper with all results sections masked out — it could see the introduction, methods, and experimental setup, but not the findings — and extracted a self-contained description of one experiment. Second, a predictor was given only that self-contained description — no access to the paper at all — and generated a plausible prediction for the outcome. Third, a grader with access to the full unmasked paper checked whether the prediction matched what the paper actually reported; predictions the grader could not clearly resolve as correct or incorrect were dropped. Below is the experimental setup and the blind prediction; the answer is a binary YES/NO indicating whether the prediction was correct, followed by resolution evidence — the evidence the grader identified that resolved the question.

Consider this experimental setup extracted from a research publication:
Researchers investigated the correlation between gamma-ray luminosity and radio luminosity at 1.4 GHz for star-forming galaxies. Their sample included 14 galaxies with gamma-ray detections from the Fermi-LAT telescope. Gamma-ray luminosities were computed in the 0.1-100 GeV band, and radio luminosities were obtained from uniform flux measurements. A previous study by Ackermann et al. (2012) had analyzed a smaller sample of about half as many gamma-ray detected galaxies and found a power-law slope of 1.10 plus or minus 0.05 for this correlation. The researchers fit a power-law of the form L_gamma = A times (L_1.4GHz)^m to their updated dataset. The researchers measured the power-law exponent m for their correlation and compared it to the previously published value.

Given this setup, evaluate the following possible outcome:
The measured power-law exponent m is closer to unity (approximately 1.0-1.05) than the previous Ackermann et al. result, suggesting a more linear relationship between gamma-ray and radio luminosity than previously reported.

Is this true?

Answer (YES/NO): NO